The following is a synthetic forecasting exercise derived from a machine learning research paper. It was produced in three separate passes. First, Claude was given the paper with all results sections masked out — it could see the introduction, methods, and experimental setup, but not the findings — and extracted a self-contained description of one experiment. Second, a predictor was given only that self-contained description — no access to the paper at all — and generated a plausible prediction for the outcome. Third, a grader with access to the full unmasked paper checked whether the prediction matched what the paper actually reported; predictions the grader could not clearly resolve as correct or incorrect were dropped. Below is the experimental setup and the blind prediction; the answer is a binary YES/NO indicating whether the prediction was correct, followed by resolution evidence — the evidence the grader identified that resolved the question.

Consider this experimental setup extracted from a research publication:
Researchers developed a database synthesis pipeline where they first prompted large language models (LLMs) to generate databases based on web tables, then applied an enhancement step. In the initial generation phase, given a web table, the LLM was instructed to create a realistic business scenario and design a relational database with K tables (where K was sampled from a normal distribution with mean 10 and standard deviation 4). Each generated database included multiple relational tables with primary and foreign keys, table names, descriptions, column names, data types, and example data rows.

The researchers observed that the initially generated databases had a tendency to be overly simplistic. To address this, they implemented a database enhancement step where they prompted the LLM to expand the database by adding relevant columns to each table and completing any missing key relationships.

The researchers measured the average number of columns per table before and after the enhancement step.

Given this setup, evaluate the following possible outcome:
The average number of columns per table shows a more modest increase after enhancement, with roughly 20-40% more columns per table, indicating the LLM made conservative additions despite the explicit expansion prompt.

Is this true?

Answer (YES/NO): NO